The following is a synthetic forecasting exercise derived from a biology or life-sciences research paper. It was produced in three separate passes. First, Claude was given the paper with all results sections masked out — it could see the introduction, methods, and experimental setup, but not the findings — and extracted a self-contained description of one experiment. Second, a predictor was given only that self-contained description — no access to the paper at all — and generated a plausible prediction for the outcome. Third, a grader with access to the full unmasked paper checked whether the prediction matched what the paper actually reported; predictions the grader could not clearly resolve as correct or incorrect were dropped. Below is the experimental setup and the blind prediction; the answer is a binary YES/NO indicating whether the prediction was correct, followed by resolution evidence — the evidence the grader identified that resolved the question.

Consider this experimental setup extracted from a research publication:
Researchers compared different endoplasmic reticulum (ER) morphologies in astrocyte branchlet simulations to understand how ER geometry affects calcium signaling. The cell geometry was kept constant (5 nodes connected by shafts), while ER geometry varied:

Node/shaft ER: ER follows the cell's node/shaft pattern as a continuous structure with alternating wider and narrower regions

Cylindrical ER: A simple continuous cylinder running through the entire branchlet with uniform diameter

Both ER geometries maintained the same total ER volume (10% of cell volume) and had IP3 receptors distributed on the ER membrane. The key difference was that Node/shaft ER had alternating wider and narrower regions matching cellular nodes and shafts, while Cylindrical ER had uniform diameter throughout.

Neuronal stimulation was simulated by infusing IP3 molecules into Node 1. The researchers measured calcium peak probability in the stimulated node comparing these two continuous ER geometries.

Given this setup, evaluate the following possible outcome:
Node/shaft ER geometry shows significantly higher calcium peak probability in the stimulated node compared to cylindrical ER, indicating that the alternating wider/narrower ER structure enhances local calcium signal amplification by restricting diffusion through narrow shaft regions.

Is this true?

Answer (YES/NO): NO